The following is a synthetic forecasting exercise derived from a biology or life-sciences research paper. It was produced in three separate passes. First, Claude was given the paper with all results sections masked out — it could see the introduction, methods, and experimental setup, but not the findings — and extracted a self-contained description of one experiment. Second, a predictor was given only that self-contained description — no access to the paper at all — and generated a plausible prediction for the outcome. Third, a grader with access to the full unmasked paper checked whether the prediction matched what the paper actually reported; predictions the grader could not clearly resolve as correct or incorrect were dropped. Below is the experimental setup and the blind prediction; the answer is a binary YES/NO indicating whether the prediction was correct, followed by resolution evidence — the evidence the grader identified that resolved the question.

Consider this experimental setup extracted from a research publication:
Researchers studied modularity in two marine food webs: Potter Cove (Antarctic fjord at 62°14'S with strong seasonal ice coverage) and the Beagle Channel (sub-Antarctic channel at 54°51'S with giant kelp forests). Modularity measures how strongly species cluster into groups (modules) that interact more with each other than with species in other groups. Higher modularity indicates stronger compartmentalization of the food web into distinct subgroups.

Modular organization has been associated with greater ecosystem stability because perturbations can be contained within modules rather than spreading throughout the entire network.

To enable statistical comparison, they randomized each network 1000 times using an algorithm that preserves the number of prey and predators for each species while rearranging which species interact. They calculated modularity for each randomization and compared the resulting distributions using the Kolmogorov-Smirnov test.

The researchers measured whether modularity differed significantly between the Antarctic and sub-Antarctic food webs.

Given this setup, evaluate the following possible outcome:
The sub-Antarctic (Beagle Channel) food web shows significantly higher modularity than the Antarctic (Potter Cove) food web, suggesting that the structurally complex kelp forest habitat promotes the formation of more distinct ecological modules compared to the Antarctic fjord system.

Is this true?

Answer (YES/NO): YES